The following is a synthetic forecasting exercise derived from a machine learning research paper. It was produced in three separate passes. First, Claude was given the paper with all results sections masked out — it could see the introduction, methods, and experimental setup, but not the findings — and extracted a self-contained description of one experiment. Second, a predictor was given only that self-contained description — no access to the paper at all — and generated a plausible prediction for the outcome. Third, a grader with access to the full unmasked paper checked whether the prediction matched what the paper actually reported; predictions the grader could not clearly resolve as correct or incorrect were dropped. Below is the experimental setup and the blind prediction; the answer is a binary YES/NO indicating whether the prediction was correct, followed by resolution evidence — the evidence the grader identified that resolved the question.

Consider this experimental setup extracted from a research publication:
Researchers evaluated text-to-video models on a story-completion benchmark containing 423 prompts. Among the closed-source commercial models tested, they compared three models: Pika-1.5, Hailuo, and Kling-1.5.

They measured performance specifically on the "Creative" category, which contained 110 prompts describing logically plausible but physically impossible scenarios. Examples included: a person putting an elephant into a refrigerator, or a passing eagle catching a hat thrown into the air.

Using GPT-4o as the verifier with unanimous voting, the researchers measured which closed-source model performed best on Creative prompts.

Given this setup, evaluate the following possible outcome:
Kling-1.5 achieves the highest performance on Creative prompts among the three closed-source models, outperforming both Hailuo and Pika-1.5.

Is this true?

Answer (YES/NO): YES